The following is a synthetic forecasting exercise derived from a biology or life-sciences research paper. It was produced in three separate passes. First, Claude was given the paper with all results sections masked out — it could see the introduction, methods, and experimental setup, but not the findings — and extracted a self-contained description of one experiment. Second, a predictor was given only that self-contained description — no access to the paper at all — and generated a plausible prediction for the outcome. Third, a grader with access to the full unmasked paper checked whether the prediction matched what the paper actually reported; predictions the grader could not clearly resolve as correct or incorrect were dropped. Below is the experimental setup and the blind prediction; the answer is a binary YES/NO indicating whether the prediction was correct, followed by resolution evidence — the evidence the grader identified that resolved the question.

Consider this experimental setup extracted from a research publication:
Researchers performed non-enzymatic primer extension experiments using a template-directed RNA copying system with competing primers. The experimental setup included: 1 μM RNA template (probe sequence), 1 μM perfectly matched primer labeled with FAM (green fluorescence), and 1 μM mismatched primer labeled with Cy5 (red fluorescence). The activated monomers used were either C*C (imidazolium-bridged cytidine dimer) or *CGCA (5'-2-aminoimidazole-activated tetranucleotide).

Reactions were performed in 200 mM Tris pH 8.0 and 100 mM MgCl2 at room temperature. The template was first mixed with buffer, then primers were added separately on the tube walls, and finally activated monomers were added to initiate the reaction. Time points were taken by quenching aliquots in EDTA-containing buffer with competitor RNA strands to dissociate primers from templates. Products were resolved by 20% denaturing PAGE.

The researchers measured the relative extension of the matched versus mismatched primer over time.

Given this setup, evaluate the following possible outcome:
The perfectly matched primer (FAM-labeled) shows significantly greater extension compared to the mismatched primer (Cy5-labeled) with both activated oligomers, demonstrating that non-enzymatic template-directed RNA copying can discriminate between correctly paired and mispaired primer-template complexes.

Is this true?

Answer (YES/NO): NO